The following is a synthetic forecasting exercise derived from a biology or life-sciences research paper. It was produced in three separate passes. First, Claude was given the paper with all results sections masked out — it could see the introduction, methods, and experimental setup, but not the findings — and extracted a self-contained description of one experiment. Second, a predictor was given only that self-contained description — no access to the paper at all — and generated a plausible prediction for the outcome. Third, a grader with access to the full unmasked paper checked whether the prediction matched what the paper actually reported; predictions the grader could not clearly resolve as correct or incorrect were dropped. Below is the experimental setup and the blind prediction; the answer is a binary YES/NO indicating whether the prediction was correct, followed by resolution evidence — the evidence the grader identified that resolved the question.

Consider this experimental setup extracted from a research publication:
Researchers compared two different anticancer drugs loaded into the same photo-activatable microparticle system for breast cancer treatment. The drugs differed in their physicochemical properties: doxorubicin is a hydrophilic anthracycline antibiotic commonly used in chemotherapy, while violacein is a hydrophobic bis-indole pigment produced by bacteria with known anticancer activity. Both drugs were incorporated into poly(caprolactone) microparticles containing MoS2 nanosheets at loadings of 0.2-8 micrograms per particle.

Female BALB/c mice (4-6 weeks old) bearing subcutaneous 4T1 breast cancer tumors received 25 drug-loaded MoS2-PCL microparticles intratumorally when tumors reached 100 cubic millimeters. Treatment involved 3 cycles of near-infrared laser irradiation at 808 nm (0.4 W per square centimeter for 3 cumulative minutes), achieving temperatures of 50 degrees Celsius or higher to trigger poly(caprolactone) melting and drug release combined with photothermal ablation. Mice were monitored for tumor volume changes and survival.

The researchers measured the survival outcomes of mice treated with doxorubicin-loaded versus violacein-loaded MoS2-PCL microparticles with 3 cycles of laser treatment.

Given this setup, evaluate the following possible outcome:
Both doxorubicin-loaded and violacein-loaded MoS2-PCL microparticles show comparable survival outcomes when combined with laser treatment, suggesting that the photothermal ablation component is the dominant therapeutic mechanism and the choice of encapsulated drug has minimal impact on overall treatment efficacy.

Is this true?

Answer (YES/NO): NO